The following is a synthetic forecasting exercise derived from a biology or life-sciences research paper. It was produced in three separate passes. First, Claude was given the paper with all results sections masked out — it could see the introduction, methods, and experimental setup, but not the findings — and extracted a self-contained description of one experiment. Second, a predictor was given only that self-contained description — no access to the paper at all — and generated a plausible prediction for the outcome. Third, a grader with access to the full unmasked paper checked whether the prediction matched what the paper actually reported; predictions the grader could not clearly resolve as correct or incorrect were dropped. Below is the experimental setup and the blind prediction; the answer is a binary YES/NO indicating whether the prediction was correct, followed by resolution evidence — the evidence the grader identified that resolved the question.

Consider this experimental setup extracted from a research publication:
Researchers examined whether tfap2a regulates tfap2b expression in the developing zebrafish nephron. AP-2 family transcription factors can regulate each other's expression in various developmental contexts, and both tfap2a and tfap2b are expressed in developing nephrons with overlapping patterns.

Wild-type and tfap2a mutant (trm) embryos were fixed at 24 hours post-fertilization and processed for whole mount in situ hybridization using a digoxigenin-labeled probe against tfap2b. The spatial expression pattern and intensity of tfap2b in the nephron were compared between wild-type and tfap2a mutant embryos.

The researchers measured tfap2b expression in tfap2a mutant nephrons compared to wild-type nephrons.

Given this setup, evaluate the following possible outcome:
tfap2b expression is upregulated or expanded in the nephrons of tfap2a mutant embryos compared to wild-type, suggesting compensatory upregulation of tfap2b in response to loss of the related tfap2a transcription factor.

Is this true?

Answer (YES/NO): NO